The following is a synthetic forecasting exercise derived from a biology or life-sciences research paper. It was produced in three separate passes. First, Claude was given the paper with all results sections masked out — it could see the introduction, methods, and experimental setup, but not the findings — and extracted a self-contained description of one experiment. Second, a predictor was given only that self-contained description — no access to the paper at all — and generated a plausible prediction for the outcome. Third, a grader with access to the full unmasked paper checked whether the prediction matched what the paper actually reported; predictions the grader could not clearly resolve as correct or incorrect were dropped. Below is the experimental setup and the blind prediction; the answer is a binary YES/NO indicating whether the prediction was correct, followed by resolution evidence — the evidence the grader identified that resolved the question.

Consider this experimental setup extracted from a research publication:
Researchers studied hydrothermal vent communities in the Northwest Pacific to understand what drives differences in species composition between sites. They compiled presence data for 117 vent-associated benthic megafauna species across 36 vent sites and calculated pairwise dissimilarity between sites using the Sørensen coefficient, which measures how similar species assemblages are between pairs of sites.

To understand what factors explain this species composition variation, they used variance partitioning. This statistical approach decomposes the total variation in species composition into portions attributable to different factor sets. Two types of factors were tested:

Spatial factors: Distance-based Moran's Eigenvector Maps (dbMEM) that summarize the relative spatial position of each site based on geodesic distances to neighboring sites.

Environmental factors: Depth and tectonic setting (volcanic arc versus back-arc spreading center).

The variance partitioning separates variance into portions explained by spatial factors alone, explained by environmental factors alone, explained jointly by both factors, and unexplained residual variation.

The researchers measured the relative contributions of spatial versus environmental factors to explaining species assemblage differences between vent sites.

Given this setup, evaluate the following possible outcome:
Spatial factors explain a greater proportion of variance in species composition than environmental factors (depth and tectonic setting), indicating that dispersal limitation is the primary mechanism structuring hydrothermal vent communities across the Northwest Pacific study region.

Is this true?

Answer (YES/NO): NO